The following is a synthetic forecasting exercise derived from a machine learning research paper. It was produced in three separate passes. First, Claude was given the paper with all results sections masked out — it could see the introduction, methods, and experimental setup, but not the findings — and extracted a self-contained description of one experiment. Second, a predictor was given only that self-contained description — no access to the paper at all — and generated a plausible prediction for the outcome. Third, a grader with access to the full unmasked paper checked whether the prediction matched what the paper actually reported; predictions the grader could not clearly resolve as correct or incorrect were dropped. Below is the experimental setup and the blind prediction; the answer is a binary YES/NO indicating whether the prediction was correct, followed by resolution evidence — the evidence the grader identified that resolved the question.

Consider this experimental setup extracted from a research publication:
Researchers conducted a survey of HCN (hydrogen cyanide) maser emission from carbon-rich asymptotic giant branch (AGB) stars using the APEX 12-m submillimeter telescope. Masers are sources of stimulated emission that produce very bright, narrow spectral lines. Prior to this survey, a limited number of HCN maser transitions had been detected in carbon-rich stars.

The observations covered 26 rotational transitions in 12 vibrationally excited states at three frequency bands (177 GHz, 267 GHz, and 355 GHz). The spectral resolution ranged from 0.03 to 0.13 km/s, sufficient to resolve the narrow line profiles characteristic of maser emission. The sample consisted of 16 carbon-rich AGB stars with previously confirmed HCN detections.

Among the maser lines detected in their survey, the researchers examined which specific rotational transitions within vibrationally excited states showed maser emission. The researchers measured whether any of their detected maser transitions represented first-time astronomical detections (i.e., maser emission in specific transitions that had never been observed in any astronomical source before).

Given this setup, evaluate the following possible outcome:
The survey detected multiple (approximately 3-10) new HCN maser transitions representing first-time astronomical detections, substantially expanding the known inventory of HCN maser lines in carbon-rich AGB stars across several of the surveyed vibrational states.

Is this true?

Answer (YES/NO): YES